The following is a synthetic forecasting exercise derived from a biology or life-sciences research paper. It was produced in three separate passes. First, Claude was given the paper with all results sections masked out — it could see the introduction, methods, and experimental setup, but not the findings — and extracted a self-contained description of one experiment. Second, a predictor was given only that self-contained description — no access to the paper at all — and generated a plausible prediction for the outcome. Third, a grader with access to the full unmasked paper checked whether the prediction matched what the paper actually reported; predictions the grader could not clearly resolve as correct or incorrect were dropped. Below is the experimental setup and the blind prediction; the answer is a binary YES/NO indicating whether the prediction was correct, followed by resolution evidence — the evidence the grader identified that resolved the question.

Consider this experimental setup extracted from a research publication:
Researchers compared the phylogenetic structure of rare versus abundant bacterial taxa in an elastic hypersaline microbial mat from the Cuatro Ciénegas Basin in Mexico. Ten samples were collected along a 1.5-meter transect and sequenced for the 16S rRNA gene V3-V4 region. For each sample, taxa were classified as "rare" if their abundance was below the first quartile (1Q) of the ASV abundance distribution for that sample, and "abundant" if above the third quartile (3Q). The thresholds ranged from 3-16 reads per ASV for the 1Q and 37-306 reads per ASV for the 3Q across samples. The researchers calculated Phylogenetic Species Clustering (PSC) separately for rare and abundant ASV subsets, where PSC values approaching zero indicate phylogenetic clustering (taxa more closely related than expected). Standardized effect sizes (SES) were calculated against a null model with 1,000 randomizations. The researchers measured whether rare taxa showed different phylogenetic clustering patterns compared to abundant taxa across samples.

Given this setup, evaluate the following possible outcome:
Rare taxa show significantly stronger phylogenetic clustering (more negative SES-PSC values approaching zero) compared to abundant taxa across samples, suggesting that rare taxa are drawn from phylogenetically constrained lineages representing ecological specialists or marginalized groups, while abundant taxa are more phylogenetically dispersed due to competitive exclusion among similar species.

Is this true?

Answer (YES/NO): NO